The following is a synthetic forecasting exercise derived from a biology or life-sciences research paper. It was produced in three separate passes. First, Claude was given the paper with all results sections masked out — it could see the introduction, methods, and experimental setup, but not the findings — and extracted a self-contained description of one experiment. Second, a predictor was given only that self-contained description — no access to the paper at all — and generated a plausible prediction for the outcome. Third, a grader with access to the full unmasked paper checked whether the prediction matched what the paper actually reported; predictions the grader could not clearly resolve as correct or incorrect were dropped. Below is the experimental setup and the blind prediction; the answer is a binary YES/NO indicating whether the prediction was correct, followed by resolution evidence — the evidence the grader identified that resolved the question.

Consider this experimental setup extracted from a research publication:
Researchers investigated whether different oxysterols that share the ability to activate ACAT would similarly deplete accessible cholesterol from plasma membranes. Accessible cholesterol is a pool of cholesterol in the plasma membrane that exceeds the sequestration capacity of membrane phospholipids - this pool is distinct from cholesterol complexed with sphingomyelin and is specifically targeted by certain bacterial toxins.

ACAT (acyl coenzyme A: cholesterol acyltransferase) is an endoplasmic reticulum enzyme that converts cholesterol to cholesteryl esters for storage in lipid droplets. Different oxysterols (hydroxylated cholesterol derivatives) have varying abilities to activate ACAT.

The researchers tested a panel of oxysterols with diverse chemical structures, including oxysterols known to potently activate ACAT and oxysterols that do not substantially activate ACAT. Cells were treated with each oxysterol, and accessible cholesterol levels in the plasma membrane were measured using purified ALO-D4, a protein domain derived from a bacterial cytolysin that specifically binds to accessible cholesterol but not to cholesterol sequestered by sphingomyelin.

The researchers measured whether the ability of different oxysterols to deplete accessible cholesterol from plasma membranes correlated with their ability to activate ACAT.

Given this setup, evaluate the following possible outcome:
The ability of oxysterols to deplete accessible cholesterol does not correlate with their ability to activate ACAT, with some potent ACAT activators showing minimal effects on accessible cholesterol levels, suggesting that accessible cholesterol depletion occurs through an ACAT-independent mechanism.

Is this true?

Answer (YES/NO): NO